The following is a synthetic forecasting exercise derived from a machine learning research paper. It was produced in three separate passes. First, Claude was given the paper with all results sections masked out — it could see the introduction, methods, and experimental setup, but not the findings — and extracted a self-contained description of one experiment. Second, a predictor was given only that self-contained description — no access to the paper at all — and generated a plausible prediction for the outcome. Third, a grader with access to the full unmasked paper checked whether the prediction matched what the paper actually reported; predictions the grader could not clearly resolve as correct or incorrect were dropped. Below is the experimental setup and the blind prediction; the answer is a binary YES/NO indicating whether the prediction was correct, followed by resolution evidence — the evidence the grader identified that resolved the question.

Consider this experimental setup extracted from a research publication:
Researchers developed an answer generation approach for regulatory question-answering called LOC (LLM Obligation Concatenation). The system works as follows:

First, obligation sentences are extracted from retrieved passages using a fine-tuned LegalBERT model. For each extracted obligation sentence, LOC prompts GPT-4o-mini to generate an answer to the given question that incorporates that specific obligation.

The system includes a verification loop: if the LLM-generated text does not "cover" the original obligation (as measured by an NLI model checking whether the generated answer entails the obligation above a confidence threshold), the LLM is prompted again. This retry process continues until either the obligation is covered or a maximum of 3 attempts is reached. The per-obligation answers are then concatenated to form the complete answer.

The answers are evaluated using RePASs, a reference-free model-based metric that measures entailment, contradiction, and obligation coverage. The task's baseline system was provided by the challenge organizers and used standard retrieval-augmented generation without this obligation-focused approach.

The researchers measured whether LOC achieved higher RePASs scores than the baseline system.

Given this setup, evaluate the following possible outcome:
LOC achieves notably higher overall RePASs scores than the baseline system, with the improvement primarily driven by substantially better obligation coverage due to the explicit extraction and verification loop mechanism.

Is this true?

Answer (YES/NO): NO